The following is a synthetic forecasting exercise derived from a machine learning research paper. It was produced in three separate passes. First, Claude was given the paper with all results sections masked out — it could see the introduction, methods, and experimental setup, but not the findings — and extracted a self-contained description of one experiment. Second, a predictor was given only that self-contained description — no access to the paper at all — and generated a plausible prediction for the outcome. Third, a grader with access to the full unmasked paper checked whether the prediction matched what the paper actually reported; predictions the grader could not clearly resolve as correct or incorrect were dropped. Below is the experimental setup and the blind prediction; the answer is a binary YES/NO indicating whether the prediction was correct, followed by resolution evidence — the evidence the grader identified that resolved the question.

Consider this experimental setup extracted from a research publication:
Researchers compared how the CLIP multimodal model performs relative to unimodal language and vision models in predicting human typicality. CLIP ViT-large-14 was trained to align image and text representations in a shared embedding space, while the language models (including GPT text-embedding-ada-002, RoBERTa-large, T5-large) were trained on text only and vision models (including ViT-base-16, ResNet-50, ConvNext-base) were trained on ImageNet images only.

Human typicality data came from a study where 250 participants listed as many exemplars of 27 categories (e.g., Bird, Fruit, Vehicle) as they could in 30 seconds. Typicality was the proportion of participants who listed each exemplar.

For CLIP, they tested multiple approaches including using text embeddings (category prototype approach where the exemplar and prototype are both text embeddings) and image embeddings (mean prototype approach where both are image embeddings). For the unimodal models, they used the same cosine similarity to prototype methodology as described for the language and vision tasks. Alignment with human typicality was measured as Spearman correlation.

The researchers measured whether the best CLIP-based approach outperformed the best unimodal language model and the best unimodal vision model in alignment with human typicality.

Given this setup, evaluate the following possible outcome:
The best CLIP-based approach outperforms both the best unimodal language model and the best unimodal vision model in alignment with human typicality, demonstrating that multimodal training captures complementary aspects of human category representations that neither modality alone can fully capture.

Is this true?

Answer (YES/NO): NO